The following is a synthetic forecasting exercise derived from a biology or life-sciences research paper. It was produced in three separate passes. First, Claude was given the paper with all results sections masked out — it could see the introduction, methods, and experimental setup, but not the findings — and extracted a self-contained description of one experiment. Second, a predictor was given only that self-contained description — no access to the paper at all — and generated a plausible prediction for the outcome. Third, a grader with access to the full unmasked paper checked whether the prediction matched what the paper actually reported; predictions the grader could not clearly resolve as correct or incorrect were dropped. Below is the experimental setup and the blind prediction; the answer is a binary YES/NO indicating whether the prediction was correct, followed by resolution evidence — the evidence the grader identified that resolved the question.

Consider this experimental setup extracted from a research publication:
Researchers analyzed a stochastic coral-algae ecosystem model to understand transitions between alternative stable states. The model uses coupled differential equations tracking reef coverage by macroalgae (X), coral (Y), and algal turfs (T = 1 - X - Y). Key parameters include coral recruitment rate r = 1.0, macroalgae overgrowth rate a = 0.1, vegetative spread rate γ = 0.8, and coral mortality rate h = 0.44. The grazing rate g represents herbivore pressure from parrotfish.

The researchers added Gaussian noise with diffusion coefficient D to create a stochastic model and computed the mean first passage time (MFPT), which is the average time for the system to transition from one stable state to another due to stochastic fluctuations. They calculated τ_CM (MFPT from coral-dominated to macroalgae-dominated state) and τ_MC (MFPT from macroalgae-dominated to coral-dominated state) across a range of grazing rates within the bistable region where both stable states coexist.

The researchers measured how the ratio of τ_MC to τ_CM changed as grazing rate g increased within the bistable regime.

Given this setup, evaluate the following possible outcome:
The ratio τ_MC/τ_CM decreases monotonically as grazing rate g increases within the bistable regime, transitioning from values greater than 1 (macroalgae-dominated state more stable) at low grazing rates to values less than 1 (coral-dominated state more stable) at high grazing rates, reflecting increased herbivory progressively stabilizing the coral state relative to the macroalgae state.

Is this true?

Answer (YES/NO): YES